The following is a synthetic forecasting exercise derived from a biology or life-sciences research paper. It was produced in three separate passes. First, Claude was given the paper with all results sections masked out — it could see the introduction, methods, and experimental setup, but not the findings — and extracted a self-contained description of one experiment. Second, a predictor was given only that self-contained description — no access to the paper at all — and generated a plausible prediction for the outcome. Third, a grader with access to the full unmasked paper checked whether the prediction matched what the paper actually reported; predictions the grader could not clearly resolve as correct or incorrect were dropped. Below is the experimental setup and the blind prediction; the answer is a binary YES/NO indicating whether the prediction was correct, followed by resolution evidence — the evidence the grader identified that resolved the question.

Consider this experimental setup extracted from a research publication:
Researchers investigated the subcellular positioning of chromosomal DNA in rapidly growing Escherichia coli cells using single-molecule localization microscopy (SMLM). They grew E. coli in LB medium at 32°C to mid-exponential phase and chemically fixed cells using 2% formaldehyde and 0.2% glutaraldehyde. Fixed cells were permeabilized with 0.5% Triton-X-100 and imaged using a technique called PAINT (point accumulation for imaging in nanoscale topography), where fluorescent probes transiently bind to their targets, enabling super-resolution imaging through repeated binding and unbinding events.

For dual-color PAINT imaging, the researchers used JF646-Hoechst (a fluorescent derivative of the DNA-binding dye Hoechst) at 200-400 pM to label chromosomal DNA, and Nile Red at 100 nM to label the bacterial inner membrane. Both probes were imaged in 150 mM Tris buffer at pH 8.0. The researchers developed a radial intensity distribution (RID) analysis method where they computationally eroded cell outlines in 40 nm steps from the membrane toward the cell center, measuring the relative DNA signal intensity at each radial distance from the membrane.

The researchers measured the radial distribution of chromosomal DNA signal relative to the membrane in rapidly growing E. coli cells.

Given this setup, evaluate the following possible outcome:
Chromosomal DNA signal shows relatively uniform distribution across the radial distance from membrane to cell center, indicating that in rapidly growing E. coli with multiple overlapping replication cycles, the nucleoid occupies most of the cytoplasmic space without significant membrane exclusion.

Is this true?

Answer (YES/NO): NO